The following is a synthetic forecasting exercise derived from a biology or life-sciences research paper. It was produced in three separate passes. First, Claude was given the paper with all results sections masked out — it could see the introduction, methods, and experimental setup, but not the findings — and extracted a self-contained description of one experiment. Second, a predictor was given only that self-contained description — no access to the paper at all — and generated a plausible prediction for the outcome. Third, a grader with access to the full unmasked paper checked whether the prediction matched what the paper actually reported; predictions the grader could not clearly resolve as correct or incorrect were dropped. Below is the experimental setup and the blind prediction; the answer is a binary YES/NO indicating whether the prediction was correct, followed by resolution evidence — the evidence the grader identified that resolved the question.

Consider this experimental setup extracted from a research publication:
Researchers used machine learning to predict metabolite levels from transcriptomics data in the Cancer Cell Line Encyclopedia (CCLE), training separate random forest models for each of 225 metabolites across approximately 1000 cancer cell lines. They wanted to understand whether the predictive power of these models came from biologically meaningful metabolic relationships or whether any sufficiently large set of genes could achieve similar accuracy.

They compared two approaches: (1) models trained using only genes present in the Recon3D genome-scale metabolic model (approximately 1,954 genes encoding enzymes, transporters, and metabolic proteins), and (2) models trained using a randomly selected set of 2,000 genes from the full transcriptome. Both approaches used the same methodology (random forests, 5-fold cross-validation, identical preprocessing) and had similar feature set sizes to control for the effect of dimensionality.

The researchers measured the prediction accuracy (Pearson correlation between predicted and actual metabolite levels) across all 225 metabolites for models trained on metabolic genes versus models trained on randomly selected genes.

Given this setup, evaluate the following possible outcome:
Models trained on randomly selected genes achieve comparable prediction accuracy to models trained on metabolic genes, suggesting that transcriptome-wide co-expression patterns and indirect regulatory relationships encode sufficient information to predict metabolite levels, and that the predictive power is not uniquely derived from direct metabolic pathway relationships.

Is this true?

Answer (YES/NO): YES